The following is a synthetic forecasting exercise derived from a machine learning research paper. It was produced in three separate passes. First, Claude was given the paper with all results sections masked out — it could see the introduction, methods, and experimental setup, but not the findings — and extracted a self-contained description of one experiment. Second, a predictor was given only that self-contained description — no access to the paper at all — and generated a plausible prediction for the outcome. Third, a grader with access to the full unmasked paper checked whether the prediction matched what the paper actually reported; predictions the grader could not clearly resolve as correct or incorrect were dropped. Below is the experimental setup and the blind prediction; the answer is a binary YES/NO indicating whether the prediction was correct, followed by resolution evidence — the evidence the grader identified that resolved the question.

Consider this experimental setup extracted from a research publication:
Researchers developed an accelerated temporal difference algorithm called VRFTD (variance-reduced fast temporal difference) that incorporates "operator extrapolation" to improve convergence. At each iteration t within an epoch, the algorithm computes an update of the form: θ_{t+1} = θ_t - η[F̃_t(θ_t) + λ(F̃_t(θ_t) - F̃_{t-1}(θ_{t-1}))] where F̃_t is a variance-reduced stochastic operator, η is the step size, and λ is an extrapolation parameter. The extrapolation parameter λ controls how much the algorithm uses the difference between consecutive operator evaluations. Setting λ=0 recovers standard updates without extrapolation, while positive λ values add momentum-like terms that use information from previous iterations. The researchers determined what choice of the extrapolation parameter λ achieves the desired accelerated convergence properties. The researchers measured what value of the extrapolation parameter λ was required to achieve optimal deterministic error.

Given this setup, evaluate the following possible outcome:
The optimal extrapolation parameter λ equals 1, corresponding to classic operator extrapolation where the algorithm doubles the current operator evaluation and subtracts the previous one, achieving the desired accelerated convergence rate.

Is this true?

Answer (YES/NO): YES